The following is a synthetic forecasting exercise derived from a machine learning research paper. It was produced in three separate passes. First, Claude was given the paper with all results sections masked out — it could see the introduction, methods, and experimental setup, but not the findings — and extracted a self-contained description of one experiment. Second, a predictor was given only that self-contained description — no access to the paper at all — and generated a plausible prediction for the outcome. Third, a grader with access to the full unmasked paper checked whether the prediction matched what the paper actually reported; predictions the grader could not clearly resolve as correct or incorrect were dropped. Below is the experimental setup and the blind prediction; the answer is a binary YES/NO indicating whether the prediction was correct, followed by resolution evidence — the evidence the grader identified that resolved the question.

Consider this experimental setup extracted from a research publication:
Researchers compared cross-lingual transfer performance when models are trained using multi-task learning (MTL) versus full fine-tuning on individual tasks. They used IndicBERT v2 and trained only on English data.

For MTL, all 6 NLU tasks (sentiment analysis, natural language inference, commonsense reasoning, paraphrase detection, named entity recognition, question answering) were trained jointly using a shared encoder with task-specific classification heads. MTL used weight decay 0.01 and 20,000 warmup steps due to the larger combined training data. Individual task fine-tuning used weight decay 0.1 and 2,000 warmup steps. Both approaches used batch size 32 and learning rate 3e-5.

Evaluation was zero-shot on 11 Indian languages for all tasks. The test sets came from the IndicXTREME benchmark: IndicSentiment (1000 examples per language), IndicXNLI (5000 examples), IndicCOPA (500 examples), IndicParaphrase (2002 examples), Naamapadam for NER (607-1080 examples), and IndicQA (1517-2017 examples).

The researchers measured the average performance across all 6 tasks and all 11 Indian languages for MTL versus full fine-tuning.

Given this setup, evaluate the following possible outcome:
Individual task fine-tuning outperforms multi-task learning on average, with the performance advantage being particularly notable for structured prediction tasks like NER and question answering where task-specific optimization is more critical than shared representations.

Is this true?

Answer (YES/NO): NO